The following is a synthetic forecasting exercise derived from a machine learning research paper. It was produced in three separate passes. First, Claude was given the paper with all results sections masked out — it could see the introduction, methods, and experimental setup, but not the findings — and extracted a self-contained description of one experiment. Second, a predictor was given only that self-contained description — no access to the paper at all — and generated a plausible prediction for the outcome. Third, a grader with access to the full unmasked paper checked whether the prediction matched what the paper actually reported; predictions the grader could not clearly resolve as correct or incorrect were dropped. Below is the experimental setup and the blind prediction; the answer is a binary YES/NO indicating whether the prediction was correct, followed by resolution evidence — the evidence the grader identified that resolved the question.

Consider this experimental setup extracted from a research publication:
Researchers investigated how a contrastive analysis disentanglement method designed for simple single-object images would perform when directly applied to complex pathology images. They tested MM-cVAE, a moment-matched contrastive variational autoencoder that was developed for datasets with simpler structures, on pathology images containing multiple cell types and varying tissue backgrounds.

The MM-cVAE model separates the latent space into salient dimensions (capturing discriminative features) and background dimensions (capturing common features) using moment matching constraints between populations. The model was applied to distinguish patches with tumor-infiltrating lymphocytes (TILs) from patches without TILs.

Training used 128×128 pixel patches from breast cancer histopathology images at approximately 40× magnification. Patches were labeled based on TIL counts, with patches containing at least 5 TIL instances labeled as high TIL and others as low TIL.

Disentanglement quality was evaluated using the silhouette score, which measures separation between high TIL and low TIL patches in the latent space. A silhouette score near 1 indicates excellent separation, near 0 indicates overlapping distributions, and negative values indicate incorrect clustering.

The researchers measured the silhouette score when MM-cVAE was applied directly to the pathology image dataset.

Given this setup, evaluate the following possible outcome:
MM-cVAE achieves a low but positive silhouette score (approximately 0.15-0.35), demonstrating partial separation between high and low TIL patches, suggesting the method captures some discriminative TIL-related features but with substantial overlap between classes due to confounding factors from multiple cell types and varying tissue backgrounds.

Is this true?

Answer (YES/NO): NO